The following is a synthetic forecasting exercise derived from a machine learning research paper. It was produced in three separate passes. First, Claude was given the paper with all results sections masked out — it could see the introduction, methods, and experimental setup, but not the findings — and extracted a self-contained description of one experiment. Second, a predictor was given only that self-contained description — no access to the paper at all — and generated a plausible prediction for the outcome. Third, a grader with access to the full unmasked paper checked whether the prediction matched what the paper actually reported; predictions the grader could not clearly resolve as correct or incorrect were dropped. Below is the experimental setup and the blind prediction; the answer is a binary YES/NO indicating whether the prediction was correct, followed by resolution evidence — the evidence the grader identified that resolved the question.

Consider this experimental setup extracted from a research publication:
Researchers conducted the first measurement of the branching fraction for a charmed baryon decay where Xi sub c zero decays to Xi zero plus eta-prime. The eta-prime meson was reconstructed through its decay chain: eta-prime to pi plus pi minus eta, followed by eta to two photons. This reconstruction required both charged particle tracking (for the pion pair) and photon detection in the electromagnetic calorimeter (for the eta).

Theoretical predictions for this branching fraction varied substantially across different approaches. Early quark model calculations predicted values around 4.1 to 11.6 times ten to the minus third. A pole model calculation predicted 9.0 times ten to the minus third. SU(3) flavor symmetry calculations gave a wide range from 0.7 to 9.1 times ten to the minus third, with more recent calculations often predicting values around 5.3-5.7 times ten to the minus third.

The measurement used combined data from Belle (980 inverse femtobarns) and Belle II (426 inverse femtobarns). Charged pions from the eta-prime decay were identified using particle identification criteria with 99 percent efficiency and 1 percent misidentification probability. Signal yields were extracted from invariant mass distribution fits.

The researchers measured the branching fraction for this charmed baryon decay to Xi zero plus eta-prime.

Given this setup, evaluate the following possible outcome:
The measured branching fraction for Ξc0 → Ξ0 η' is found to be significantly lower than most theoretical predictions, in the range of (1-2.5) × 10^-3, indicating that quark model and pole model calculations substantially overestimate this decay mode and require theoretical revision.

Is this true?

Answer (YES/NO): YES